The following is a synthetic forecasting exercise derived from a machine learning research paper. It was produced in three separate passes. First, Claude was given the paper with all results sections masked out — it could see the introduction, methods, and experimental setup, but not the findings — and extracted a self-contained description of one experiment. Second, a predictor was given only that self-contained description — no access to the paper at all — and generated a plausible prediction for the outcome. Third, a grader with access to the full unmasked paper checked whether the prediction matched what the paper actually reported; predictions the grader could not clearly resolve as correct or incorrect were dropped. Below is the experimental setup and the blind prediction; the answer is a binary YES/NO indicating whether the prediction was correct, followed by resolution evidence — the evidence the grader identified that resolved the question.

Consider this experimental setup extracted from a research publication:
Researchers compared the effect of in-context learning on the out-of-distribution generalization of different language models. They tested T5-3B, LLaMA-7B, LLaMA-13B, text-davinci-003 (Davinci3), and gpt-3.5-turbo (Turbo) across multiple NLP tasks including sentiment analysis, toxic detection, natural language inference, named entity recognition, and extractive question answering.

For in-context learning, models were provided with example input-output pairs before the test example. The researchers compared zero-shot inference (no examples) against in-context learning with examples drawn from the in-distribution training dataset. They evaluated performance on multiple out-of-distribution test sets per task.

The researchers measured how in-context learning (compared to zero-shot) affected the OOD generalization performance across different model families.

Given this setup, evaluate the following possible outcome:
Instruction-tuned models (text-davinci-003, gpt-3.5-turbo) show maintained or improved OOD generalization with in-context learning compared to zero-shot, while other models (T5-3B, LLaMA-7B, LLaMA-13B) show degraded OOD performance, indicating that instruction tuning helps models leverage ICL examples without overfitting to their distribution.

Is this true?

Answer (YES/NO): NO